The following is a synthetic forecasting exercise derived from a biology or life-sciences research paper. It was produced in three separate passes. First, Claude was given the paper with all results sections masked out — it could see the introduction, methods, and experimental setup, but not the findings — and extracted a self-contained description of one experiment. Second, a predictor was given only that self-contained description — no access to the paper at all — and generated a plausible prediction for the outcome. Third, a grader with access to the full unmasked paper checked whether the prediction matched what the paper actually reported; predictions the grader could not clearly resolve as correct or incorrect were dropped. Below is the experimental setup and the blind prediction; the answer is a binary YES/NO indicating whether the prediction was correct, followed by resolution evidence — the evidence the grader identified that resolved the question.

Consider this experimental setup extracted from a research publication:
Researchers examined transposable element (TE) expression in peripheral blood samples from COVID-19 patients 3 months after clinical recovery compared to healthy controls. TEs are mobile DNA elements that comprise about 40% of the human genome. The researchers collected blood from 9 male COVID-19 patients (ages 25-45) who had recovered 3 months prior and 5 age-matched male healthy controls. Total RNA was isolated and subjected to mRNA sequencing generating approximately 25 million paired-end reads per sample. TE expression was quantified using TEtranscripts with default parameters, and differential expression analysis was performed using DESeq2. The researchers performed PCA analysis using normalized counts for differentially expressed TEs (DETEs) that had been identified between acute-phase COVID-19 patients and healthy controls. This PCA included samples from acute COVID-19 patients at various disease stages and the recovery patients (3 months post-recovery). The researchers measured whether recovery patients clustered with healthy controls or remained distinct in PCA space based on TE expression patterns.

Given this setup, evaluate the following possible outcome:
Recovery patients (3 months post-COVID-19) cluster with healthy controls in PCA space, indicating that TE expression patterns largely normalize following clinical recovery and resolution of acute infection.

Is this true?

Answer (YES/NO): NO